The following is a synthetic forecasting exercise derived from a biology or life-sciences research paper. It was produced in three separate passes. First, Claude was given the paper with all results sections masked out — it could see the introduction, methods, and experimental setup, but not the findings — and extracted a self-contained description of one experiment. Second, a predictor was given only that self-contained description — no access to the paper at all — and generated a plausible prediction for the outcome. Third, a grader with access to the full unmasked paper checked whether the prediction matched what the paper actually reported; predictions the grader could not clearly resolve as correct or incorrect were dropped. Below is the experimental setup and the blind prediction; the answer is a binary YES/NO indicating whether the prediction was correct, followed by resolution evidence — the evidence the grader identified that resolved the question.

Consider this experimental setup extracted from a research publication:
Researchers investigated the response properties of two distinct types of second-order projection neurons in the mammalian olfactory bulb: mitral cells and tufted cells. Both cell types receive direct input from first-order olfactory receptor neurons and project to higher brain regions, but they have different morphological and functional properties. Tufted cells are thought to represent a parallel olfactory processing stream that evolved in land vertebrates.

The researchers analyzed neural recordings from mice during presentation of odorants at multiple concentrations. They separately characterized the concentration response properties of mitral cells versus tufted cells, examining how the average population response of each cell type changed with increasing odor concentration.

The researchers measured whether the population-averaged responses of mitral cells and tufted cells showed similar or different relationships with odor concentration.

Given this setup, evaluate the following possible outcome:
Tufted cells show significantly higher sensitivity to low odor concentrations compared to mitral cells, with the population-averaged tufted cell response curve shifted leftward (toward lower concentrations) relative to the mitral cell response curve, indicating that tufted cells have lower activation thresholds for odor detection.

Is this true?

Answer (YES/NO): YES